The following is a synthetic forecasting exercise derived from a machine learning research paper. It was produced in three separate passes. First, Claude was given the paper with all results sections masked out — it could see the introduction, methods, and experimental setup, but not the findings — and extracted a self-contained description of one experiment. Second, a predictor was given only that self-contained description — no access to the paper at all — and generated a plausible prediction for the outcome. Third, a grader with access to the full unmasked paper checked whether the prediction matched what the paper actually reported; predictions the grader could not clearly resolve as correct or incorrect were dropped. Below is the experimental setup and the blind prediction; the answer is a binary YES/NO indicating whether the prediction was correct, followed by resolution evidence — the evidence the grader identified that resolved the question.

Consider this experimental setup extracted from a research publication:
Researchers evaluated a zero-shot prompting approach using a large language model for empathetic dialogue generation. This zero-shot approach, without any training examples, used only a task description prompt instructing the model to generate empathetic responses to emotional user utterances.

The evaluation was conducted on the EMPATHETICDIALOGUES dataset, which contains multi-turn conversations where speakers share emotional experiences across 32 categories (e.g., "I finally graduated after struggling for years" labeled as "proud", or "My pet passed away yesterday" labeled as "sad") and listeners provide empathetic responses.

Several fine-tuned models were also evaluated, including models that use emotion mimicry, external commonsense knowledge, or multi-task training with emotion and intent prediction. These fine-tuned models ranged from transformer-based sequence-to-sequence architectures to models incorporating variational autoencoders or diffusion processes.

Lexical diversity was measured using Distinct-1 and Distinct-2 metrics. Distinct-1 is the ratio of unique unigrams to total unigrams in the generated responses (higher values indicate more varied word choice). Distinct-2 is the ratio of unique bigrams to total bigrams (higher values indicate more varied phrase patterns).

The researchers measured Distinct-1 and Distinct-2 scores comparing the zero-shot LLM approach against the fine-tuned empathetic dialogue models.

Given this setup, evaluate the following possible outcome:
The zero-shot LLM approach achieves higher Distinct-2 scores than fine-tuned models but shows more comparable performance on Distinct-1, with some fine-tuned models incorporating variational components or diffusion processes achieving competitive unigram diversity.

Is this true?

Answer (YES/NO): NO